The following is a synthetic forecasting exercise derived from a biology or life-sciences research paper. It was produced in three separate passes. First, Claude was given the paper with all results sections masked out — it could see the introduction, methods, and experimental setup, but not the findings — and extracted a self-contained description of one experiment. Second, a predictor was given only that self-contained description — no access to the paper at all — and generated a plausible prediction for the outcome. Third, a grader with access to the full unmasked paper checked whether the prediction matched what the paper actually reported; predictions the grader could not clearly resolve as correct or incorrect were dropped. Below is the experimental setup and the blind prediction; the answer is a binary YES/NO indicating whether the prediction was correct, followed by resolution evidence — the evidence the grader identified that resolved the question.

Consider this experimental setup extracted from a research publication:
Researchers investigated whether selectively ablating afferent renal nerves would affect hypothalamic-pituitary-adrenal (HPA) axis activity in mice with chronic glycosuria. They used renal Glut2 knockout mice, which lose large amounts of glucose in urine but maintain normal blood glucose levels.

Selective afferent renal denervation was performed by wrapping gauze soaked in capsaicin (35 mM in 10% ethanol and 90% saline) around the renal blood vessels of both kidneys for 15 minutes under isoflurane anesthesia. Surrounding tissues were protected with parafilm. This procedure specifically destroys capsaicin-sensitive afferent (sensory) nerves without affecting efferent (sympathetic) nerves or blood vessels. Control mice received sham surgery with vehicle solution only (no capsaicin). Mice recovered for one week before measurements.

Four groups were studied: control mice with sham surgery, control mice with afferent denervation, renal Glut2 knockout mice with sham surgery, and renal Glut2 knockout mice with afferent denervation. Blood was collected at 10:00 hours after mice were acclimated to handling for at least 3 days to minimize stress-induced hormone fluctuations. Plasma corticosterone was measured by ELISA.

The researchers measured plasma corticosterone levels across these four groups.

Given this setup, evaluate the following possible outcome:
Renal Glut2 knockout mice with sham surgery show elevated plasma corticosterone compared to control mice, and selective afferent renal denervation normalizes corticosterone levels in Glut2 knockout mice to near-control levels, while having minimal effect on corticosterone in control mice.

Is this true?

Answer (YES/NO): YES